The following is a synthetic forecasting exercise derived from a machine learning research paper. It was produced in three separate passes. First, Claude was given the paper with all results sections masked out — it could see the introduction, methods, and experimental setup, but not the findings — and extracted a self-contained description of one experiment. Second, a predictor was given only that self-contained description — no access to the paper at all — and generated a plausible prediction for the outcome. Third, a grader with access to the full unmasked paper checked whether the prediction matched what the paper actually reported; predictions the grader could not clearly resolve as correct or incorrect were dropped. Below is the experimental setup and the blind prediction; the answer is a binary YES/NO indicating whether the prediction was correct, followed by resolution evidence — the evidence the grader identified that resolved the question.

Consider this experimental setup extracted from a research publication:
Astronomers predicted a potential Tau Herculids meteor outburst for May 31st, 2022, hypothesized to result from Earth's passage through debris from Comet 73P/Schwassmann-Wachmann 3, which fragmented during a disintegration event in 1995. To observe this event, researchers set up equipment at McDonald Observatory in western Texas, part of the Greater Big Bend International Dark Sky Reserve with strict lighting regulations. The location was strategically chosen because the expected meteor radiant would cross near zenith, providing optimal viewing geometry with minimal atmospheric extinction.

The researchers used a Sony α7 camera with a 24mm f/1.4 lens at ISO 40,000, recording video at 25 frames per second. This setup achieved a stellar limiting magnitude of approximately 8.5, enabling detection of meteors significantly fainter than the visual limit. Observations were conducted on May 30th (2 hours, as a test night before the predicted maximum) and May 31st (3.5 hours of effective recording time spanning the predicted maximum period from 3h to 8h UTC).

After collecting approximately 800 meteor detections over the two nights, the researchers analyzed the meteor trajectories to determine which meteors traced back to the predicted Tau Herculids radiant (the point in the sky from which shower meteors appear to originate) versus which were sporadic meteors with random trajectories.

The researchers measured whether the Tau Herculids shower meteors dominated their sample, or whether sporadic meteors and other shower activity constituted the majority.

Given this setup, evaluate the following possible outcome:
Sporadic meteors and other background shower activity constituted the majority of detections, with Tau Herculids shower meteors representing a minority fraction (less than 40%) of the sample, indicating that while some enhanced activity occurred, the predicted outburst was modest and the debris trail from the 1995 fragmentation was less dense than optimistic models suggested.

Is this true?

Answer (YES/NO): NO